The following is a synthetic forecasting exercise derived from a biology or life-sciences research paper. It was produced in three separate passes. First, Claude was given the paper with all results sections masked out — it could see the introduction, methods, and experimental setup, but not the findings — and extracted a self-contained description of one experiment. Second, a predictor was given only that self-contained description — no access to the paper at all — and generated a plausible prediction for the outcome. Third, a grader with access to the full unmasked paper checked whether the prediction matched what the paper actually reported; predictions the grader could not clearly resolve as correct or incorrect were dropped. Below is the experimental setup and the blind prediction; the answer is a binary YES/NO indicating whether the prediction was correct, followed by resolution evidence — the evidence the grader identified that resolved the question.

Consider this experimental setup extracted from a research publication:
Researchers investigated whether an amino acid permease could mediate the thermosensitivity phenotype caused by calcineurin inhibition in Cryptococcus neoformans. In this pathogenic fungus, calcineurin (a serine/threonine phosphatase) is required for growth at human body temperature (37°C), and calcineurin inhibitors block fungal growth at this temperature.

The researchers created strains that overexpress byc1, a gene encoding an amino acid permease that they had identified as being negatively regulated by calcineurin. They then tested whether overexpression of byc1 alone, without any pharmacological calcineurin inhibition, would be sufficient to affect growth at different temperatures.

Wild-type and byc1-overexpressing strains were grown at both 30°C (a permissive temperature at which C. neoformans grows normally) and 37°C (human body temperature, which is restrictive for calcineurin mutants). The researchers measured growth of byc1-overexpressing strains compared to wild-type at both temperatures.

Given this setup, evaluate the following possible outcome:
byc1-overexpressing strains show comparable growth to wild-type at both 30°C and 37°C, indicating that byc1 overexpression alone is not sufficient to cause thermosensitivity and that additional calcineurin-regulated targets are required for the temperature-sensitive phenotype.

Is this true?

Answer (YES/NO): NO